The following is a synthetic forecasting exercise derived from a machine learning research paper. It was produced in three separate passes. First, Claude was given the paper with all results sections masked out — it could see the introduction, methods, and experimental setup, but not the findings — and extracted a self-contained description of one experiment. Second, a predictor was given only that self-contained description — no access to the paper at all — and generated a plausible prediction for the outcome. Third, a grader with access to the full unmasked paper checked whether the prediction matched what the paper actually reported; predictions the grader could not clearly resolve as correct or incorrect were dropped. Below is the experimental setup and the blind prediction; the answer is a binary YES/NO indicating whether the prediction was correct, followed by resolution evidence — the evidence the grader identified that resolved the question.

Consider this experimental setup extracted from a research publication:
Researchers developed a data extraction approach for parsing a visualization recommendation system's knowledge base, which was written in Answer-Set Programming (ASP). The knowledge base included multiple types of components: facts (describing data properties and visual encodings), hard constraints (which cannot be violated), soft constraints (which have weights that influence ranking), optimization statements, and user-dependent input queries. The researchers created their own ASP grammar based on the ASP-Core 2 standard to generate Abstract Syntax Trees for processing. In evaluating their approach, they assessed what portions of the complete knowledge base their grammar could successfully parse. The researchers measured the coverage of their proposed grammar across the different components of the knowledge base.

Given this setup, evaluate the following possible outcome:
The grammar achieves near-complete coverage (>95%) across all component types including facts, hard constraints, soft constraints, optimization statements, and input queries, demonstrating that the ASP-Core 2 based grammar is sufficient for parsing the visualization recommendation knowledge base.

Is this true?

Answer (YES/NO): NO